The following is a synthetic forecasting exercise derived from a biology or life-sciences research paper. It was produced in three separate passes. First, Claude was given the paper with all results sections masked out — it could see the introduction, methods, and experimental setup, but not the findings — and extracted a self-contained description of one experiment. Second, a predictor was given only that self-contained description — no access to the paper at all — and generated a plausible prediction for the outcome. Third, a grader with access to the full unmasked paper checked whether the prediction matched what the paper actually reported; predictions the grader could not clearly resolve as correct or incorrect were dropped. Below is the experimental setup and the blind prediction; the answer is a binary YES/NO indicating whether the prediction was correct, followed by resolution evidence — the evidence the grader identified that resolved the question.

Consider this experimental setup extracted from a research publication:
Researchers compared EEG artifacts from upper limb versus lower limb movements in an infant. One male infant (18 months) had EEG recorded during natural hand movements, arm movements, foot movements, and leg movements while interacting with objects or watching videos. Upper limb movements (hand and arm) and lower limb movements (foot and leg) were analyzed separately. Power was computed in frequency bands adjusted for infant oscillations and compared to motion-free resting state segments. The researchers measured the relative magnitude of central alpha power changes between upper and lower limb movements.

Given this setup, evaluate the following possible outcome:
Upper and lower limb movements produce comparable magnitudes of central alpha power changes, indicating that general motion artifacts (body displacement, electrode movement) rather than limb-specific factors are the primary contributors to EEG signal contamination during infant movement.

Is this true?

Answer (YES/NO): NO